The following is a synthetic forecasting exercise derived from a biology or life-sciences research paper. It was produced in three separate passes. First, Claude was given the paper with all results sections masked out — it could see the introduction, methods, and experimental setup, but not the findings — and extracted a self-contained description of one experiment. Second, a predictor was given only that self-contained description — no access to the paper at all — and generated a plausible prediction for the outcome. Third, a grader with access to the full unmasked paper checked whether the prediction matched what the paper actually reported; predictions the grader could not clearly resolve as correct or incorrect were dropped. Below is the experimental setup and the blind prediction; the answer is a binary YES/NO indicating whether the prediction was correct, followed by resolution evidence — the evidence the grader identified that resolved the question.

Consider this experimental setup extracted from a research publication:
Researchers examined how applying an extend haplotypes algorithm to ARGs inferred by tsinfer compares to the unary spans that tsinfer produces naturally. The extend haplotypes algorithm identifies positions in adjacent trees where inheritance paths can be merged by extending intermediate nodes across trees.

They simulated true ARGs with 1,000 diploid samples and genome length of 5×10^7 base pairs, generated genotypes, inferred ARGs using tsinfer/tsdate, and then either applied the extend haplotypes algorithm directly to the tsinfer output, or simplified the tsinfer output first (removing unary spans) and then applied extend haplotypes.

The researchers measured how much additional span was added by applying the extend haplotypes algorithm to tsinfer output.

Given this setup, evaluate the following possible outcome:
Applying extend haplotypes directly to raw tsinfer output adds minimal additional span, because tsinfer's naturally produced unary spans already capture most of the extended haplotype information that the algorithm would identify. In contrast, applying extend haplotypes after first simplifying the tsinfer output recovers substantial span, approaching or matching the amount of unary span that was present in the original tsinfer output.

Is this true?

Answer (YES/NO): NO